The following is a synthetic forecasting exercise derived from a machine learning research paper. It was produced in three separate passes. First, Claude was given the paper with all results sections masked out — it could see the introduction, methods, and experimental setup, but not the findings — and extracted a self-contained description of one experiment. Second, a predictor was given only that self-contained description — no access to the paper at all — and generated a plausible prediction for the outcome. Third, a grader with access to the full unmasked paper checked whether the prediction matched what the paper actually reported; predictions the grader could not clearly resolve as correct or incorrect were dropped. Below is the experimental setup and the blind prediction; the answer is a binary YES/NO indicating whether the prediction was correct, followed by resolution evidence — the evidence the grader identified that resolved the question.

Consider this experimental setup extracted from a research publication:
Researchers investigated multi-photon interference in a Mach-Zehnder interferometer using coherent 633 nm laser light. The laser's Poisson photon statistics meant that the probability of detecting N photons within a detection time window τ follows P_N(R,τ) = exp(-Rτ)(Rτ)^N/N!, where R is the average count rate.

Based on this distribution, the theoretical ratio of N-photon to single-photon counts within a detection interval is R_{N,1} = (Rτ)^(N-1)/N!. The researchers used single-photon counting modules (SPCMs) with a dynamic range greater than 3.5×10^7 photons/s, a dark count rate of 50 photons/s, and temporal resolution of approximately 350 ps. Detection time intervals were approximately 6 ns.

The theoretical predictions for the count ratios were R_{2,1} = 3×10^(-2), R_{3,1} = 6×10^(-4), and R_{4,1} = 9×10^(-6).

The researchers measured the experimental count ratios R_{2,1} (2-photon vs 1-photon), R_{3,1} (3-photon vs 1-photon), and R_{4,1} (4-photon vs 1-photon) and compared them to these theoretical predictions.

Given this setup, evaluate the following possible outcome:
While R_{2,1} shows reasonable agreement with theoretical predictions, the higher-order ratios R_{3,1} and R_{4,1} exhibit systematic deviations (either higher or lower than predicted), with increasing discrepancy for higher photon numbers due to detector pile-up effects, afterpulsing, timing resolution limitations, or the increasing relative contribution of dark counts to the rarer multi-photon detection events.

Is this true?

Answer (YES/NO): YES